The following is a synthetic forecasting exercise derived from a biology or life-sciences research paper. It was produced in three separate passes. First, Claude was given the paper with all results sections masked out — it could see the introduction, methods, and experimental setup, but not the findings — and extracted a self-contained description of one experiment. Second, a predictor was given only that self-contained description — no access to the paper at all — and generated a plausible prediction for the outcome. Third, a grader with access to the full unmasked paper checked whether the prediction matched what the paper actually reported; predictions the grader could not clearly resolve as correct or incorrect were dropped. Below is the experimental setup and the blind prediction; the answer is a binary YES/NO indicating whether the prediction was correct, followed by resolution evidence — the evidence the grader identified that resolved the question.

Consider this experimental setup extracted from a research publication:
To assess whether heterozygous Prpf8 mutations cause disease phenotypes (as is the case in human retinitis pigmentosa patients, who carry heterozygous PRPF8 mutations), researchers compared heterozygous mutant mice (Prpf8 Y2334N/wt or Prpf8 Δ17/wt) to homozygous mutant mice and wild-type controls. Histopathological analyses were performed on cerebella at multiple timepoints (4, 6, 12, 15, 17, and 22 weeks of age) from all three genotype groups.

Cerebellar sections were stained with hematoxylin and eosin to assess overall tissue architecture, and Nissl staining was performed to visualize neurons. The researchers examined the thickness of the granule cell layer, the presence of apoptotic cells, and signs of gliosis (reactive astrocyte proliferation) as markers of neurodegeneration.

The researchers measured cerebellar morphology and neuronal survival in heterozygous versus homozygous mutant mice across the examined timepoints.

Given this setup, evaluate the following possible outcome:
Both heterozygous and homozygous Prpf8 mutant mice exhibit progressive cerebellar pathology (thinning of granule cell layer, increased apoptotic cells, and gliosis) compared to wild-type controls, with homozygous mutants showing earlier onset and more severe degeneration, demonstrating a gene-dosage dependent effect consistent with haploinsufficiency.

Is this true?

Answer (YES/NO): NO